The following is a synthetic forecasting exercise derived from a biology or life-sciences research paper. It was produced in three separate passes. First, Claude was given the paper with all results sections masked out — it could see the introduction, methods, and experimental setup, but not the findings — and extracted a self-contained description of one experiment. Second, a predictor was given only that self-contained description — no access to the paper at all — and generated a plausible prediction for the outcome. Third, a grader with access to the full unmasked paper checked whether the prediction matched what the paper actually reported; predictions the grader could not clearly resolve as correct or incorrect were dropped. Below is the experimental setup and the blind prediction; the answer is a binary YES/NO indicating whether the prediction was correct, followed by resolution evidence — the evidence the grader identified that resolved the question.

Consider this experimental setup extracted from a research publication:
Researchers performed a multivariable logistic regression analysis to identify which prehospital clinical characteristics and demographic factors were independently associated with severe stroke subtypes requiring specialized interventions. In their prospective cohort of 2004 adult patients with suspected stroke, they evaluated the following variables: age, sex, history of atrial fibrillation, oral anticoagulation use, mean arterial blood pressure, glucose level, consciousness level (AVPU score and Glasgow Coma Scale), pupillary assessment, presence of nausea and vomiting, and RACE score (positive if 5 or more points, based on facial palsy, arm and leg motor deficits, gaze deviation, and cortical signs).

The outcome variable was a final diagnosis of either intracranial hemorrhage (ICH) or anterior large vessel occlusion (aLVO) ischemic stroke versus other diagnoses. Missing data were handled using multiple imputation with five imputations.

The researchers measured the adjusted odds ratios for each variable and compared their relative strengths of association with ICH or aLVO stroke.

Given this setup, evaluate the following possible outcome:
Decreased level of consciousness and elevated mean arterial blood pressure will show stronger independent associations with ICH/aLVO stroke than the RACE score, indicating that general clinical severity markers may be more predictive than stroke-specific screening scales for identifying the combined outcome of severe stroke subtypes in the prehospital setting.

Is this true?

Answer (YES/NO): NO